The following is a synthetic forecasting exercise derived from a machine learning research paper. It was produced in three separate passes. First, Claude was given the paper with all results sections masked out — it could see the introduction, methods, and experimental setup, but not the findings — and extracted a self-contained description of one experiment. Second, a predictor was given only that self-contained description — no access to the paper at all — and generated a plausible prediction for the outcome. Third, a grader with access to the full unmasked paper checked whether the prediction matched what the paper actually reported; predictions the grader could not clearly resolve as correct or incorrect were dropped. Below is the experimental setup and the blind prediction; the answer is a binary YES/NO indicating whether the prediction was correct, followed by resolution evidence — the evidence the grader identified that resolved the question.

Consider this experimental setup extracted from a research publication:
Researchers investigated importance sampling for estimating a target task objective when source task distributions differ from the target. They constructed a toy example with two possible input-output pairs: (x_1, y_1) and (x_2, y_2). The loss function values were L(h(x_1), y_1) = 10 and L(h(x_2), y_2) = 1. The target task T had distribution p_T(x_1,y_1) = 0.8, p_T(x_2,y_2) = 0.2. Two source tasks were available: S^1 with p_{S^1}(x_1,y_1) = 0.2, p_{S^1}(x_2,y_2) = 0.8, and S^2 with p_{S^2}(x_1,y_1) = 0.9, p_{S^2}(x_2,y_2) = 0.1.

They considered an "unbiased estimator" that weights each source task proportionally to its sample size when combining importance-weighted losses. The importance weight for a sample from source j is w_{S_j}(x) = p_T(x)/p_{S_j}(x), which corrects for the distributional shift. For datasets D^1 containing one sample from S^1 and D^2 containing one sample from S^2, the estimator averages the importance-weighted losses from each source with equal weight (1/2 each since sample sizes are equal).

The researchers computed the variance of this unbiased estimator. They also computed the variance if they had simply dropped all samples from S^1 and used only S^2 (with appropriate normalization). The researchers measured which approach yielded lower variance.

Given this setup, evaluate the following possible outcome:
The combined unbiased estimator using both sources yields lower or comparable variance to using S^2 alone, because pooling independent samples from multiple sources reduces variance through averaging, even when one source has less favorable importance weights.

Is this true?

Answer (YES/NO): NO